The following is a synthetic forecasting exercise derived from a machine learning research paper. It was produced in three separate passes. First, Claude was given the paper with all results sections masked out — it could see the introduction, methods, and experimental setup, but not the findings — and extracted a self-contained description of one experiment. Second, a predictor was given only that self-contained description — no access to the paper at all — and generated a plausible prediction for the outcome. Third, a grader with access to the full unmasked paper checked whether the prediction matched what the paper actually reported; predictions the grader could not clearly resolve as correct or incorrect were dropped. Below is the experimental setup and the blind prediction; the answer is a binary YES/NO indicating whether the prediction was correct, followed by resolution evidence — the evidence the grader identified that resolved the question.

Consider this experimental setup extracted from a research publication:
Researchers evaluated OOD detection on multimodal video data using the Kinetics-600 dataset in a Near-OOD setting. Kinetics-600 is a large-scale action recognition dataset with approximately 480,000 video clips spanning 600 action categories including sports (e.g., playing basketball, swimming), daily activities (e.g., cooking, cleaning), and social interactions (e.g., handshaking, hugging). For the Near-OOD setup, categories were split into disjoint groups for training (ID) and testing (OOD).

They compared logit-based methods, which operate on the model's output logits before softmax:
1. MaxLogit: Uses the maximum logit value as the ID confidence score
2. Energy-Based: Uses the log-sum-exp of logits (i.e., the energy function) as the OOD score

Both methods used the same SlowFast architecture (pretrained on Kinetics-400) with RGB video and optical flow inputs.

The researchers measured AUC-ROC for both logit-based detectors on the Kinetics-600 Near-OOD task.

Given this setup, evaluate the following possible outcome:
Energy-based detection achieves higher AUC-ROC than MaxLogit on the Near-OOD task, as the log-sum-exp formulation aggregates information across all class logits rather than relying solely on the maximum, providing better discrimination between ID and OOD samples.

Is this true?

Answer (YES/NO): NO